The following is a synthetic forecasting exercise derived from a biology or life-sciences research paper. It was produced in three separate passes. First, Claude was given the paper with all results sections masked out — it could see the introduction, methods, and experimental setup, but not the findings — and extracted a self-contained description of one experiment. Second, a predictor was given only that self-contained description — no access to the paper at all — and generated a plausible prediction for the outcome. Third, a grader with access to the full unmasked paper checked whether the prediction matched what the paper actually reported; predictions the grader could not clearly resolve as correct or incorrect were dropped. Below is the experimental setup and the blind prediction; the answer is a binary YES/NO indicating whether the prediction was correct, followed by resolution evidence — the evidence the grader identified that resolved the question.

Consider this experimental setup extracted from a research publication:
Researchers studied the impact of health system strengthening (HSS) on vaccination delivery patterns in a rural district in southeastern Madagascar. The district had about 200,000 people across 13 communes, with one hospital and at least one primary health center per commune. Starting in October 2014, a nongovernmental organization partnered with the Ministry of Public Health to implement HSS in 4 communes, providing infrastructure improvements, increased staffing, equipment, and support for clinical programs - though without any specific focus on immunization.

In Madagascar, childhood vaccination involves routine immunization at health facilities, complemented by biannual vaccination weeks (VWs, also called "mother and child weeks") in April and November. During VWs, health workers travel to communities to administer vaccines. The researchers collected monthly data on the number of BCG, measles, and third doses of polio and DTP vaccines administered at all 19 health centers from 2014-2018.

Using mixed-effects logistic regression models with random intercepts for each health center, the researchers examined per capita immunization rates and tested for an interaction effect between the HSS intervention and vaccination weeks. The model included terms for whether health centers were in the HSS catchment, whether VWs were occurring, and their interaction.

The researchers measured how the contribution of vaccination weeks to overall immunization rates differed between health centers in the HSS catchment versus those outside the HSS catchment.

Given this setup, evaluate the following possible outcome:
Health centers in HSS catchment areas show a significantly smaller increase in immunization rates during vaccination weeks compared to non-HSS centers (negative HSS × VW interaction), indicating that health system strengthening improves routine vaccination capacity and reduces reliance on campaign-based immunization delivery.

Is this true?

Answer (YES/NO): YES